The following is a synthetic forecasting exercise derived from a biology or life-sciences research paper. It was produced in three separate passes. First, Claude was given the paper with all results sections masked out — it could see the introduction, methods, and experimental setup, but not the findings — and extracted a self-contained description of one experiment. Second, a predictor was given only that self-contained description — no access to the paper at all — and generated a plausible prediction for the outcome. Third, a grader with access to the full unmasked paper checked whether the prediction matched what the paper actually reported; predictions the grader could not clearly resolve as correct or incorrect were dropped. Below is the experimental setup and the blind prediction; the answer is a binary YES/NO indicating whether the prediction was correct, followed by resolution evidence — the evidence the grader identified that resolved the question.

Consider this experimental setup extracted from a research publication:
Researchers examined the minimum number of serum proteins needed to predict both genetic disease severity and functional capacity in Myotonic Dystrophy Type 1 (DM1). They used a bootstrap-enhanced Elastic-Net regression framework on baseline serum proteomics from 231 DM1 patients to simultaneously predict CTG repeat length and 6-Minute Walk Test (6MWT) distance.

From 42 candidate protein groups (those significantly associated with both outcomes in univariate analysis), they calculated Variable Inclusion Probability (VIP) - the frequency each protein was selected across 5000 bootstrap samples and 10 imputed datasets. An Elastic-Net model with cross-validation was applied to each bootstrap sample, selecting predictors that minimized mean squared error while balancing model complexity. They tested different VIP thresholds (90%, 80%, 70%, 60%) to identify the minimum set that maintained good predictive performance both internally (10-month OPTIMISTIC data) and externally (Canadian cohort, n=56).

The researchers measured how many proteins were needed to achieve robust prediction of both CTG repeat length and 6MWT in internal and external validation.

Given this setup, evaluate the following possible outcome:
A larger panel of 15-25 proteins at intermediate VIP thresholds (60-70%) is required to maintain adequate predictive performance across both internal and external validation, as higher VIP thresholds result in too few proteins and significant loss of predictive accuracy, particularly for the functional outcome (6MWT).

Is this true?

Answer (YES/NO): NO